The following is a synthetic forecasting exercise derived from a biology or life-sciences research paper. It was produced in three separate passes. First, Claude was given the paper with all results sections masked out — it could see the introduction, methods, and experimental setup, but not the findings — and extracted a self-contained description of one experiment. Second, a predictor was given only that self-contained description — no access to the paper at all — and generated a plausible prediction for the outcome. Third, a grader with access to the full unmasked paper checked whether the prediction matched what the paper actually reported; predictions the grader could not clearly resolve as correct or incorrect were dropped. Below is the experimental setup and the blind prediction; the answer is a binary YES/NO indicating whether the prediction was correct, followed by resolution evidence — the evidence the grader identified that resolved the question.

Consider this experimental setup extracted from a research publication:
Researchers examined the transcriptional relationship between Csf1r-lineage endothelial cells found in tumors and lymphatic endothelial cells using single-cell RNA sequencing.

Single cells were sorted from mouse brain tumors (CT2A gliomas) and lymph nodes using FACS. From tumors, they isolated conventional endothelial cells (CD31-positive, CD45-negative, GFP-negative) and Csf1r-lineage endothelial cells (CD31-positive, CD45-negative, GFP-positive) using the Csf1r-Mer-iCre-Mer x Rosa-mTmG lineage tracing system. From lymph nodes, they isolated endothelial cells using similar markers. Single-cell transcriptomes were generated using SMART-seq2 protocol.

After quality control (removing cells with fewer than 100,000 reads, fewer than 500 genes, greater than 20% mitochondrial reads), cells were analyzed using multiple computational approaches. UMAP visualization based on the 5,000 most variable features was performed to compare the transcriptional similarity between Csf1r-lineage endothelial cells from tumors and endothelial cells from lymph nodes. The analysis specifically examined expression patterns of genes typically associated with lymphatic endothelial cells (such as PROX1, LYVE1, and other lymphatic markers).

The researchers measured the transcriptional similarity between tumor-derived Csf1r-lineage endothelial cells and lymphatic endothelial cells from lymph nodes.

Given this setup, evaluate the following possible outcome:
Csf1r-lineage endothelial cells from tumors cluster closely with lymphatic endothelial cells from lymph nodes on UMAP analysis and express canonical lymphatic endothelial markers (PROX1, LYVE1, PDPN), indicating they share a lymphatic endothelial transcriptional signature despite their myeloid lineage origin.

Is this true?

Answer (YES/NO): NO